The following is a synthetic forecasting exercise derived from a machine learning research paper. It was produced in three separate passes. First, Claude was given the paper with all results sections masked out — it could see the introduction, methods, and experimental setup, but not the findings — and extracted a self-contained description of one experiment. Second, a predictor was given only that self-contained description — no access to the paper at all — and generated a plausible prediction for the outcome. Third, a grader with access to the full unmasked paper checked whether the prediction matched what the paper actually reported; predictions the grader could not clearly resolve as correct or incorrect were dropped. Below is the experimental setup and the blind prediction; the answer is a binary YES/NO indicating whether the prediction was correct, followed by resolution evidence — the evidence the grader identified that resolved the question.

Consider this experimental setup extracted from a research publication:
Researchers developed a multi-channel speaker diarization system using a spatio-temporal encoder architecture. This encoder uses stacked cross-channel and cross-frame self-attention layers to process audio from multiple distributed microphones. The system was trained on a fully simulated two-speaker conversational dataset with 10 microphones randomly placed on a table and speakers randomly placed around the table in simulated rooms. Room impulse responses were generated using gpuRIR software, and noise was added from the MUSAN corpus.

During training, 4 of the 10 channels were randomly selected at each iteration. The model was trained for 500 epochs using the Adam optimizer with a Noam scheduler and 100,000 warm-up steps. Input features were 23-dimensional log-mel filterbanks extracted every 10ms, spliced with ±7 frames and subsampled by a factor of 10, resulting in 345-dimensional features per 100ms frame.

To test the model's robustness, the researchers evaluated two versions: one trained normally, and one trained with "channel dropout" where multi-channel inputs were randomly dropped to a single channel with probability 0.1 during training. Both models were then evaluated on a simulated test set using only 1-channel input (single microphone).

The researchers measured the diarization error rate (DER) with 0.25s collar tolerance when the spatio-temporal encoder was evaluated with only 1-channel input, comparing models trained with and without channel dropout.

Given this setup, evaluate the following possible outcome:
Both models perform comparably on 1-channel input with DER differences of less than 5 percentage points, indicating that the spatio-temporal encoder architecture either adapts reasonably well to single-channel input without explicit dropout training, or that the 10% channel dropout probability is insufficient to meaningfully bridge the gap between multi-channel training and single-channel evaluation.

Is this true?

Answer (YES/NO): NO